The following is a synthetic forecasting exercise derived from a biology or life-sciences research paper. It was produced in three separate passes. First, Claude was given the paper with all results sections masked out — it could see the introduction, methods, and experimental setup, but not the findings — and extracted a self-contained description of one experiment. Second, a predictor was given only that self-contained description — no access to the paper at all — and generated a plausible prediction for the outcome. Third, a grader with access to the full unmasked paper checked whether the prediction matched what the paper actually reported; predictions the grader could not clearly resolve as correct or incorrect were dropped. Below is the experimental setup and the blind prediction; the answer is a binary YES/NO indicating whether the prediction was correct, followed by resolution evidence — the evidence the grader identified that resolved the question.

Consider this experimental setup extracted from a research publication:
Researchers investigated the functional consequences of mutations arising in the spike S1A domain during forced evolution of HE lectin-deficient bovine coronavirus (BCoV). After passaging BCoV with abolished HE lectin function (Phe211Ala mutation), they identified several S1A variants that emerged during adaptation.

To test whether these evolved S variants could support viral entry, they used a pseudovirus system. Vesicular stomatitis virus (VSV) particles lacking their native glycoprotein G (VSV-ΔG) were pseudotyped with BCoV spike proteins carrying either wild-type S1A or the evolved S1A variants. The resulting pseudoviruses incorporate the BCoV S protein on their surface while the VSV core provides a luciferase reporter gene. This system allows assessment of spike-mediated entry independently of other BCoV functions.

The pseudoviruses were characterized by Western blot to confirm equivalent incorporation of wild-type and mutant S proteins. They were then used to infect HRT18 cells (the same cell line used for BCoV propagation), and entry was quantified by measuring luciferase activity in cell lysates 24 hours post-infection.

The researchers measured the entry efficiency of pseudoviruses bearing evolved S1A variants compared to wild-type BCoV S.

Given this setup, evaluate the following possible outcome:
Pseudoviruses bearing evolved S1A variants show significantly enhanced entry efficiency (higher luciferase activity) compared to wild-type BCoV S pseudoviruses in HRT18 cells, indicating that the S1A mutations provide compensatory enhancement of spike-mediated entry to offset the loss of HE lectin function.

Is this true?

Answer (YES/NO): NO